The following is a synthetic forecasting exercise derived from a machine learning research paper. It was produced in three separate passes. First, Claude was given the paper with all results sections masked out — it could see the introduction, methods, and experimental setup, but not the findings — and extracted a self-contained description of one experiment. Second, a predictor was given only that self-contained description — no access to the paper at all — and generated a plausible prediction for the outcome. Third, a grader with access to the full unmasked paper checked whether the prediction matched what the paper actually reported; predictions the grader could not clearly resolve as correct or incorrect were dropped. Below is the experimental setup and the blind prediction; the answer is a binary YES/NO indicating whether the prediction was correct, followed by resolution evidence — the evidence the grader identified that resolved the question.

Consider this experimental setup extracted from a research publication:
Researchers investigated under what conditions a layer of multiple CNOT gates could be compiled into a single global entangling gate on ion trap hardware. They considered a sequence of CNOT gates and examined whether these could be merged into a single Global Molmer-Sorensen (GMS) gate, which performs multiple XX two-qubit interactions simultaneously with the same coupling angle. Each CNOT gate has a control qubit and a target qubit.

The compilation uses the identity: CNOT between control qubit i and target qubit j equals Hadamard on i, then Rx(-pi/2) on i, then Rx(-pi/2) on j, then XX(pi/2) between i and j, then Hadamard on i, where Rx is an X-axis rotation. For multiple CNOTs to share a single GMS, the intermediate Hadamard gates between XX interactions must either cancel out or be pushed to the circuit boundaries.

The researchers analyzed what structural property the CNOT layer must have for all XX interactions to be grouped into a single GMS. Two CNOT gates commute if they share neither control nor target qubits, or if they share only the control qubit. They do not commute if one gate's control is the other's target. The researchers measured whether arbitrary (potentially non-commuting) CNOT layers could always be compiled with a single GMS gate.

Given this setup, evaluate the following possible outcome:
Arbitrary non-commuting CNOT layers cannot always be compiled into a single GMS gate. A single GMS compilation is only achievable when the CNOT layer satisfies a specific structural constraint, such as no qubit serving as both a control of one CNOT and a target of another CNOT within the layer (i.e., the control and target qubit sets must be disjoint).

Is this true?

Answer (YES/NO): YES